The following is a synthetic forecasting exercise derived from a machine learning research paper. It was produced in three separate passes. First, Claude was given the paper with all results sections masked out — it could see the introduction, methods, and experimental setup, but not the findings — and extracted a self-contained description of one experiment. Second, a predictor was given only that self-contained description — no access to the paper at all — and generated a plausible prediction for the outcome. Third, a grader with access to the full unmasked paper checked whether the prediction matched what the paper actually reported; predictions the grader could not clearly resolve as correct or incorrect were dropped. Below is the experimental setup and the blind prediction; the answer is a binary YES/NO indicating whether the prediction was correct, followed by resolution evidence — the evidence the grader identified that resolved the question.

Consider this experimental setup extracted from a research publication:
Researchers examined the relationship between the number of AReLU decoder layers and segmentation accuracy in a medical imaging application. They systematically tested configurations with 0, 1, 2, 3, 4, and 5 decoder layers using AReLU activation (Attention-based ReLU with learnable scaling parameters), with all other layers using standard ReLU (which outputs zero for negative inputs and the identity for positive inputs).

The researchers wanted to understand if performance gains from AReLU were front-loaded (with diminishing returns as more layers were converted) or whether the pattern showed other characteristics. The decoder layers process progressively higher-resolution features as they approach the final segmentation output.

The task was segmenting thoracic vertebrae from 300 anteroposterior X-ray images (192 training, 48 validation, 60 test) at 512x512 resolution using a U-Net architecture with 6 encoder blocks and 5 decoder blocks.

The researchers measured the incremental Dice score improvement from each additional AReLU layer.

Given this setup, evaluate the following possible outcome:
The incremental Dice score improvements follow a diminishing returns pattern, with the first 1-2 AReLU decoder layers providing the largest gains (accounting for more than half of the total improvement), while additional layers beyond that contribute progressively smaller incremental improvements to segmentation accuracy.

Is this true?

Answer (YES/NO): NO